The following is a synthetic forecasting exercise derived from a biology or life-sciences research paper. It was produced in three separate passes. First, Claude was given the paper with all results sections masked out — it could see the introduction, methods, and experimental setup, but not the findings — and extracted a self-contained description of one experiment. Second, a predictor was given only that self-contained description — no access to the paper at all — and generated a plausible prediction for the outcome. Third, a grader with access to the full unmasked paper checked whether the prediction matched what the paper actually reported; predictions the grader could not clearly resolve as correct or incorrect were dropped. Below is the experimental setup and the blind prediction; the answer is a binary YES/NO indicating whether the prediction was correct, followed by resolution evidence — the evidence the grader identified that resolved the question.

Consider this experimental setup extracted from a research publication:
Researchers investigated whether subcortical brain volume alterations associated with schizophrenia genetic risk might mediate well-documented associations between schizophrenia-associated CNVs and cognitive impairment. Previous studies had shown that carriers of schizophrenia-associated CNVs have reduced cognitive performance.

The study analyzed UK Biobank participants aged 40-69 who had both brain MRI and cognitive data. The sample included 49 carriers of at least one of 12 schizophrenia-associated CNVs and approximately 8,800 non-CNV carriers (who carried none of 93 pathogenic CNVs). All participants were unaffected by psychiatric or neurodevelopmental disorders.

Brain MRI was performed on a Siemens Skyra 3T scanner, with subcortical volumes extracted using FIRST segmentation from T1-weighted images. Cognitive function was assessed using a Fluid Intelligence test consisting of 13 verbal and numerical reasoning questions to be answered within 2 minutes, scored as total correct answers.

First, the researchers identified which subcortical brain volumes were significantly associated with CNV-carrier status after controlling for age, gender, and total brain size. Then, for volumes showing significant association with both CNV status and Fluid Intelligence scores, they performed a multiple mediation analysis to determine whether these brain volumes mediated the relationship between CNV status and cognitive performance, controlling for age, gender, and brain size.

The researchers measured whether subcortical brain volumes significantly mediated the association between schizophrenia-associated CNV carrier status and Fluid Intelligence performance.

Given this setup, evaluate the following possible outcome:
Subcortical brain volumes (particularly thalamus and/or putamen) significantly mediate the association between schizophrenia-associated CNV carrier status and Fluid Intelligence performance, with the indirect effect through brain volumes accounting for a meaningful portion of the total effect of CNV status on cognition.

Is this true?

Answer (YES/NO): NO